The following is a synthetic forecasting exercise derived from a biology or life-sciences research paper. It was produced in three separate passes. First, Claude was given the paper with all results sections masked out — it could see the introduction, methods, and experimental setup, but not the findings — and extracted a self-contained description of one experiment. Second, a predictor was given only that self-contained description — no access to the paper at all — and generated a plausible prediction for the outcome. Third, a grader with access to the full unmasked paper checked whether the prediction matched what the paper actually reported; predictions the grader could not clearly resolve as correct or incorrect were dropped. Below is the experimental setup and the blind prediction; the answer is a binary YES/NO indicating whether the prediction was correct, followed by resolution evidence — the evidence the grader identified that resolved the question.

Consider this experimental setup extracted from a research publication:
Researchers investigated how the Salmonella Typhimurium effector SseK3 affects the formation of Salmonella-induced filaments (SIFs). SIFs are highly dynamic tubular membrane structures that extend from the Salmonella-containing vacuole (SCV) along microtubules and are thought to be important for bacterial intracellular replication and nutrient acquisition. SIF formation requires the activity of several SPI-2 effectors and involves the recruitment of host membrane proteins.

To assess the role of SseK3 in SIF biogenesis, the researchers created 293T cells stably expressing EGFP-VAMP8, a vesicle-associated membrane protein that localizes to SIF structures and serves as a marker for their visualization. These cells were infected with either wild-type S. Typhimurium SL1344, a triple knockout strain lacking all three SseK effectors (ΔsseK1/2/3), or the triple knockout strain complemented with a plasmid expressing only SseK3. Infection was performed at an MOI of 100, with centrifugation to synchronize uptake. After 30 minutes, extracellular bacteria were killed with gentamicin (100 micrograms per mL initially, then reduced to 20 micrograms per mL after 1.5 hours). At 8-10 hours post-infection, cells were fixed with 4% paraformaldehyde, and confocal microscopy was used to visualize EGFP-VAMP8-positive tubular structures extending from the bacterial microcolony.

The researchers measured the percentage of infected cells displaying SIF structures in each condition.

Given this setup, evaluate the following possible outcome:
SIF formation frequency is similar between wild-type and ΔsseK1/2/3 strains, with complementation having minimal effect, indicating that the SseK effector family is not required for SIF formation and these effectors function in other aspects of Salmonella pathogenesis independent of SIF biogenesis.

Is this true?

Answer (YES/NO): NO